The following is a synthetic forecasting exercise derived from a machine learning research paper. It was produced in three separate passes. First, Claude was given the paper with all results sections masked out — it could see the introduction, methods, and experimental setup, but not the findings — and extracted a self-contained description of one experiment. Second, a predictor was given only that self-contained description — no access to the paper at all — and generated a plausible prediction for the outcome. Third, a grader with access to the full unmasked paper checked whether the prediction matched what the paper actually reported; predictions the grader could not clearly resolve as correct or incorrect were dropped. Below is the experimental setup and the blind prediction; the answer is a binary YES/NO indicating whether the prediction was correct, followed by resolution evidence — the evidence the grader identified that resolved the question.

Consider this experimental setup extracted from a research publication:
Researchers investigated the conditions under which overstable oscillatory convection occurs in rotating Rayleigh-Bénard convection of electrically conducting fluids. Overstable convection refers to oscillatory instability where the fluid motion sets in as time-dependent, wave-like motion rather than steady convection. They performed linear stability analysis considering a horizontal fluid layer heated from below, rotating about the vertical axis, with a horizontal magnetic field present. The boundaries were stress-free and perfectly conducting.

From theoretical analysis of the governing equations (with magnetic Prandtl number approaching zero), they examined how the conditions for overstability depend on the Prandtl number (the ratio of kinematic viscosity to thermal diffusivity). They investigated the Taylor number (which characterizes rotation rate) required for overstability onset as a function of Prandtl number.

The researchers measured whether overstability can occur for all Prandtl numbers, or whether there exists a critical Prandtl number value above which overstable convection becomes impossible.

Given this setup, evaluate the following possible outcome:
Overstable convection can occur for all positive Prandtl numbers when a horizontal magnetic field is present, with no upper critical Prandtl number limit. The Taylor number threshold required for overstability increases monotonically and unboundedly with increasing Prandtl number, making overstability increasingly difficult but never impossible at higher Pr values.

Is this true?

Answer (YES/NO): NO